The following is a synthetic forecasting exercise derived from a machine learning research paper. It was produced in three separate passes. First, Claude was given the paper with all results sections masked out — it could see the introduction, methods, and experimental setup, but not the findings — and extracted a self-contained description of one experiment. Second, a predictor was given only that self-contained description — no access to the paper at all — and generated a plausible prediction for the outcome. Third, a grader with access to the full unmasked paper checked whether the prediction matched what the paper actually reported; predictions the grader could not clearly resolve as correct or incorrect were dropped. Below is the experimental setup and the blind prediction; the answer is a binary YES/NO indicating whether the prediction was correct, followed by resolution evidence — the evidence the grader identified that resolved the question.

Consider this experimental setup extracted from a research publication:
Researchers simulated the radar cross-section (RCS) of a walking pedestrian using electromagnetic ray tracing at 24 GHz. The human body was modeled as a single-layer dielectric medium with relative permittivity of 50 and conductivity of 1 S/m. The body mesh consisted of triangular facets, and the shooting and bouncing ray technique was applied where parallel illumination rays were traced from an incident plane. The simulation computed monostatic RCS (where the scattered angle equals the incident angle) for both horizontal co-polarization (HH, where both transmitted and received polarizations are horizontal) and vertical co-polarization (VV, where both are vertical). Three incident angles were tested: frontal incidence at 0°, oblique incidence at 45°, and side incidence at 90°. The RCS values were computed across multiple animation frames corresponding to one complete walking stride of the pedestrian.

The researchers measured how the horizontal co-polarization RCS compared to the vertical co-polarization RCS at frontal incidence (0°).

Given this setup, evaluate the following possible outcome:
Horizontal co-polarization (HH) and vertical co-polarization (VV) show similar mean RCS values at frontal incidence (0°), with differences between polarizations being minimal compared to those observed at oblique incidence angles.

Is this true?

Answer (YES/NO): NO